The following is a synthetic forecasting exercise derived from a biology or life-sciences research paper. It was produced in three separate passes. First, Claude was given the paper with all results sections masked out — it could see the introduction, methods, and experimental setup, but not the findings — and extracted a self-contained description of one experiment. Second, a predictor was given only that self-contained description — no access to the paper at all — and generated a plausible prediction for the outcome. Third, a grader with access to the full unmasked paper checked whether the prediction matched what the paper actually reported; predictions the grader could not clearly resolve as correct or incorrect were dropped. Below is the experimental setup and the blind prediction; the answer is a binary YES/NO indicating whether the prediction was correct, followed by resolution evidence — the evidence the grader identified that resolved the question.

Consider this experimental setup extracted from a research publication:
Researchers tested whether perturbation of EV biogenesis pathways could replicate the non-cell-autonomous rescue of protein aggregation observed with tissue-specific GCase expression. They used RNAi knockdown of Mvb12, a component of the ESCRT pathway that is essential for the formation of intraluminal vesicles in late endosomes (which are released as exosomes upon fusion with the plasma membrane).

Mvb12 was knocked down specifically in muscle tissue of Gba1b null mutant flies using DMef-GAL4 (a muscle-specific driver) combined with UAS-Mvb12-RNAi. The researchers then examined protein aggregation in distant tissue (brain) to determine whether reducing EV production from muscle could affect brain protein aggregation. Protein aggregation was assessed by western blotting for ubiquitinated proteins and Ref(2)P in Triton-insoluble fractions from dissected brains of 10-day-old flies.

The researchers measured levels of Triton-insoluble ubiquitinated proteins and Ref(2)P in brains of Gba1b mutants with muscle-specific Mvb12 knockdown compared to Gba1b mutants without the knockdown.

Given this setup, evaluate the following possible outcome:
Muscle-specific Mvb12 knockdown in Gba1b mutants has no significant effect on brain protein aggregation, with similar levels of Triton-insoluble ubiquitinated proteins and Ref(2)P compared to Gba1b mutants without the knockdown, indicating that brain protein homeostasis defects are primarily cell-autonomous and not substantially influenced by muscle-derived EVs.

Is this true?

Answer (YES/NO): YES